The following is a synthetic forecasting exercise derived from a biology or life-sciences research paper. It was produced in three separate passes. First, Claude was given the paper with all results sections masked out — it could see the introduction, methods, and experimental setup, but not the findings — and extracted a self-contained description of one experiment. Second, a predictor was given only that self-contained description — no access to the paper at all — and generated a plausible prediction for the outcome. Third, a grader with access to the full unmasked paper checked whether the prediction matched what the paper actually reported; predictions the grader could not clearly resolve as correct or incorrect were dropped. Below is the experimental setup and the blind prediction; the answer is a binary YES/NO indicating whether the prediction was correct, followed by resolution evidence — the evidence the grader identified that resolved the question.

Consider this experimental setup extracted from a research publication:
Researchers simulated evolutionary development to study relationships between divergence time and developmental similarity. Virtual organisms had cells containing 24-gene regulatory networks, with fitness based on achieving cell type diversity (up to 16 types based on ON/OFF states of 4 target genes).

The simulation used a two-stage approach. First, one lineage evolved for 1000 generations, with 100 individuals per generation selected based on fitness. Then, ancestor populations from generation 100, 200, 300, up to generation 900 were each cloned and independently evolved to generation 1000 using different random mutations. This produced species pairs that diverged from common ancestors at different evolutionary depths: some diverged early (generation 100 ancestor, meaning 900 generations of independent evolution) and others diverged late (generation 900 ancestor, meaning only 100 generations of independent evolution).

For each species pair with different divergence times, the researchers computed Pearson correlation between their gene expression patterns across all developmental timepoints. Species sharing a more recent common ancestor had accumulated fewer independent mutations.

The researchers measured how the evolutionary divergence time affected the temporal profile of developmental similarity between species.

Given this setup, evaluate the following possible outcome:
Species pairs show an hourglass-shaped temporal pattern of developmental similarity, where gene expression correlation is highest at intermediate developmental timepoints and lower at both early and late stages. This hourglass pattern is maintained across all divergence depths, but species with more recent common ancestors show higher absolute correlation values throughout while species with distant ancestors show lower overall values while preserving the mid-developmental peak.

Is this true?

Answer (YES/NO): NO